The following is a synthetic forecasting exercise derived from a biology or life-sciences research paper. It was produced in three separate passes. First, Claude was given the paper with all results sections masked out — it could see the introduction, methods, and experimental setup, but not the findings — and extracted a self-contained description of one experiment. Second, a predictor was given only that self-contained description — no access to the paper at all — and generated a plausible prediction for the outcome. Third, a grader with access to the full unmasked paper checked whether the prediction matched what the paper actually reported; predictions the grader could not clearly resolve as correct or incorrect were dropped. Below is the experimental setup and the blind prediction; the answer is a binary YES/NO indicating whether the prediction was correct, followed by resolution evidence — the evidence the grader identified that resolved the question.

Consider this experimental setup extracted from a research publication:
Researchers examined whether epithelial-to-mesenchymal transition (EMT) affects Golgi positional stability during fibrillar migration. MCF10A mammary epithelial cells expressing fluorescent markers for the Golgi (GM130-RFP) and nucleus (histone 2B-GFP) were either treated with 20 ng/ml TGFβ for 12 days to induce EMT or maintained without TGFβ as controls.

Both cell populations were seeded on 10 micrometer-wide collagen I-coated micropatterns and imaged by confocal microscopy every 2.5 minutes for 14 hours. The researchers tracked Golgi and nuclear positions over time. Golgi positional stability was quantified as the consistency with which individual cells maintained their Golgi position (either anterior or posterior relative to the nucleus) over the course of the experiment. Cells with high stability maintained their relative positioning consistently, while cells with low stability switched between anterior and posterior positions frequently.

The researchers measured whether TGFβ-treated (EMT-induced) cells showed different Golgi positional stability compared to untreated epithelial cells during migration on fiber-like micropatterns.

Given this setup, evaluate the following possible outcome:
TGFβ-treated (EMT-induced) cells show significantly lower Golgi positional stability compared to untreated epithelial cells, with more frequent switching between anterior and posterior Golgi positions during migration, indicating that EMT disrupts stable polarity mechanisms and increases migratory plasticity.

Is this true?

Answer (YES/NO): NO